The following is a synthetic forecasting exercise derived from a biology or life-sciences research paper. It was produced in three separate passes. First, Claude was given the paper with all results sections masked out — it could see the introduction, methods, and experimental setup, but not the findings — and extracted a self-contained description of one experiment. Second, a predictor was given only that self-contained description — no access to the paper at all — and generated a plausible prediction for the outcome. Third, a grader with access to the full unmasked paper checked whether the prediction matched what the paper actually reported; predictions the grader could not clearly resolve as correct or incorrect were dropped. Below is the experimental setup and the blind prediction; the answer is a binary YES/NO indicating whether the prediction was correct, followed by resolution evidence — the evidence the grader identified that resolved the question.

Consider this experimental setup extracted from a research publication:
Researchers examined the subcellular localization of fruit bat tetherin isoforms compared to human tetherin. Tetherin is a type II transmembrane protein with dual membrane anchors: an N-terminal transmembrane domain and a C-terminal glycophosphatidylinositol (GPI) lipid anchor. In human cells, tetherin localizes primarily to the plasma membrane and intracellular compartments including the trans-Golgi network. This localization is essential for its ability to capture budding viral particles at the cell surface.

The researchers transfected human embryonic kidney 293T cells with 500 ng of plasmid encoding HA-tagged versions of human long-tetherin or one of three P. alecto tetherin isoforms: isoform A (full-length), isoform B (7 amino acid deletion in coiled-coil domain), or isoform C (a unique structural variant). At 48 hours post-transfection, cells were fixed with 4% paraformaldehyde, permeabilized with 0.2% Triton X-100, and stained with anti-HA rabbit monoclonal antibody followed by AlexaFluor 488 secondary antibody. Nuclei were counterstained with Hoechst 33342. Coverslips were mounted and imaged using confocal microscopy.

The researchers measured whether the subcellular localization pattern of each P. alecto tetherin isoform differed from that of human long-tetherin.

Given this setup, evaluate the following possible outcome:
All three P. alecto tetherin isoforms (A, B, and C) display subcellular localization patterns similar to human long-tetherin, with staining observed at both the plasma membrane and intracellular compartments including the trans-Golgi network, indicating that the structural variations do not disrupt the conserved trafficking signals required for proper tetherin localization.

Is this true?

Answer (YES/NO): NO